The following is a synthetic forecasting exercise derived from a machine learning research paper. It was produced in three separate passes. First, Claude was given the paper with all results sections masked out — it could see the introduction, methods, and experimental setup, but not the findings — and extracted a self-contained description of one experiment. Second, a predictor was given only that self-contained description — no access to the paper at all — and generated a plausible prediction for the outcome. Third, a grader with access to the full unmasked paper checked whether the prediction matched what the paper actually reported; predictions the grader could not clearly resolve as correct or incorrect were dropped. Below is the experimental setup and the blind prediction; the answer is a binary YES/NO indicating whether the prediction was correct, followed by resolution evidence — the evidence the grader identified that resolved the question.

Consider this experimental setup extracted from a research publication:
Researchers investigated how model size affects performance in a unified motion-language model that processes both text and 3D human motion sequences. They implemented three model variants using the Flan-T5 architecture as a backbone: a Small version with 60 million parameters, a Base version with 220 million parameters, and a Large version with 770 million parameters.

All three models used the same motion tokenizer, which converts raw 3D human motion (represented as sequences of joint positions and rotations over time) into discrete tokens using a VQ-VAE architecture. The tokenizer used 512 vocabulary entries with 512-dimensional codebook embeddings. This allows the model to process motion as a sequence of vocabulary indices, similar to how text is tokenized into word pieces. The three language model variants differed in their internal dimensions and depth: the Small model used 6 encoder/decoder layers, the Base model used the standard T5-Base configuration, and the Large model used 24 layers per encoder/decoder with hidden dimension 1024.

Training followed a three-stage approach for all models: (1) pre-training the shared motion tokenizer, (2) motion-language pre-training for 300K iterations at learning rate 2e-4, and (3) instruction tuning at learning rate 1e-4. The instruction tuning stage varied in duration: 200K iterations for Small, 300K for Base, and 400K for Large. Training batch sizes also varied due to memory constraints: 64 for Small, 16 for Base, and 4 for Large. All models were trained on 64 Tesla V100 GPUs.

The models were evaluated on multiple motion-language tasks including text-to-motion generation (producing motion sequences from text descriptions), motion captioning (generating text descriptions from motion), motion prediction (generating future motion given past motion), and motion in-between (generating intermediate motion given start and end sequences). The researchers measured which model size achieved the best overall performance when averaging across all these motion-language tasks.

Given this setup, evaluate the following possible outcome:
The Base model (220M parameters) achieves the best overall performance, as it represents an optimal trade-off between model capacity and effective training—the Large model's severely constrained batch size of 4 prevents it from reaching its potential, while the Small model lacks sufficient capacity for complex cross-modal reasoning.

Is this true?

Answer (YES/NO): YES